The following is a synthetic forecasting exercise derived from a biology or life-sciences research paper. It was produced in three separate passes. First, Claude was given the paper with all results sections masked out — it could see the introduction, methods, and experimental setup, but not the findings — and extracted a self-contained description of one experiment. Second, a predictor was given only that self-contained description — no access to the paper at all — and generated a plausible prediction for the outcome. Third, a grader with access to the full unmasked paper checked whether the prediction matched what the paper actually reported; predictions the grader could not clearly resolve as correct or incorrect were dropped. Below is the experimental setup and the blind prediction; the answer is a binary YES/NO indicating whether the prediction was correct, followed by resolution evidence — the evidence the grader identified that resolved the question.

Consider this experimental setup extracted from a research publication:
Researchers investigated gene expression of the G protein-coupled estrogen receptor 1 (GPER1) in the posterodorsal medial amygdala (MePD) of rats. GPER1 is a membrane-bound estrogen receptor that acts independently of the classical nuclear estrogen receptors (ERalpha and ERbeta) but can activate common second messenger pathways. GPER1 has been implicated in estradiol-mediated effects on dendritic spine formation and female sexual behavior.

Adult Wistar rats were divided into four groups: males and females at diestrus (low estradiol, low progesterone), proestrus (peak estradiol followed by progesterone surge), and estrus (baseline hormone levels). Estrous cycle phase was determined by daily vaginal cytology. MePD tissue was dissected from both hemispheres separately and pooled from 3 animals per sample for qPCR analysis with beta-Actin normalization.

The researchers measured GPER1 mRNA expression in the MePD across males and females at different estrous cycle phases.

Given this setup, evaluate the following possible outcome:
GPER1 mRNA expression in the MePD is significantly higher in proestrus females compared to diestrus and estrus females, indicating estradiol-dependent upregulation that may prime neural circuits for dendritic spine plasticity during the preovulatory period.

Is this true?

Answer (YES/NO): NO